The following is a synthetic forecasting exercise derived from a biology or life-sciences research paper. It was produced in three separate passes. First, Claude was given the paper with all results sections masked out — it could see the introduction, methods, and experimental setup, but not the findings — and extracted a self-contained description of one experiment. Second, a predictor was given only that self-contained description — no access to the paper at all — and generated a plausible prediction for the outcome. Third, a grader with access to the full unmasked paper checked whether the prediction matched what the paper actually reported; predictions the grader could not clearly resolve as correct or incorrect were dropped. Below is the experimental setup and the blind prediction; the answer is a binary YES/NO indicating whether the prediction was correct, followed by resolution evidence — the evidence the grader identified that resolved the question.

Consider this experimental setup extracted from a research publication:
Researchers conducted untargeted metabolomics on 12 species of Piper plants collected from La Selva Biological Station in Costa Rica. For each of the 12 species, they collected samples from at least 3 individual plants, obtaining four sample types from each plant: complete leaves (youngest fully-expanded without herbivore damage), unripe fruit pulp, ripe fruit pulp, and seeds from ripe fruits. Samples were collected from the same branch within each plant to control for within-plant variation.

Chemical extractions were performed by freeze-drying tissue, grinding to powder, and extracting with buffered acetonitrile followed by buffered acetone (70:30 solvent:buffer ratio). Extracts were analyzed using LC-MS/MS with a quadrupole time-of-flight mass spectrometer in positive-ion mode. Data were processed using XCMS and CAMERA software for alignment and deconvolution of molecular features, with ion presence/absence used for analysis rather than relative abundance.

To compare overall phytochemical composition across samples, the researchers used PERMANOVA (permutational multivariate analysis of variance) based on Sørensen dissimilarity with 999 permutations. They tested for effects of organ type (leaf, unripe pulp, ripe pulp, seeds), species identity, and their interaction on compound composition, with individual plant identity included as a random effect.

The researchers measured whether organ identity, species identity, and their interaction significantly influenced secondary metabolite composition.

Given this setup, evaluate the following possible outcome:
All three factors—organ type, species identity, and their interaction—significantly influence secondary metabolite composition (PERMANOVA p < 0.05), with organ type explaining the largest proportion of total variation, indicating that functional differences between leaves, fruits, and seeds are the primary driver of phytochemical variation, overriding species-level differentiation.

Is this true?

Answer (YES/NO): NO